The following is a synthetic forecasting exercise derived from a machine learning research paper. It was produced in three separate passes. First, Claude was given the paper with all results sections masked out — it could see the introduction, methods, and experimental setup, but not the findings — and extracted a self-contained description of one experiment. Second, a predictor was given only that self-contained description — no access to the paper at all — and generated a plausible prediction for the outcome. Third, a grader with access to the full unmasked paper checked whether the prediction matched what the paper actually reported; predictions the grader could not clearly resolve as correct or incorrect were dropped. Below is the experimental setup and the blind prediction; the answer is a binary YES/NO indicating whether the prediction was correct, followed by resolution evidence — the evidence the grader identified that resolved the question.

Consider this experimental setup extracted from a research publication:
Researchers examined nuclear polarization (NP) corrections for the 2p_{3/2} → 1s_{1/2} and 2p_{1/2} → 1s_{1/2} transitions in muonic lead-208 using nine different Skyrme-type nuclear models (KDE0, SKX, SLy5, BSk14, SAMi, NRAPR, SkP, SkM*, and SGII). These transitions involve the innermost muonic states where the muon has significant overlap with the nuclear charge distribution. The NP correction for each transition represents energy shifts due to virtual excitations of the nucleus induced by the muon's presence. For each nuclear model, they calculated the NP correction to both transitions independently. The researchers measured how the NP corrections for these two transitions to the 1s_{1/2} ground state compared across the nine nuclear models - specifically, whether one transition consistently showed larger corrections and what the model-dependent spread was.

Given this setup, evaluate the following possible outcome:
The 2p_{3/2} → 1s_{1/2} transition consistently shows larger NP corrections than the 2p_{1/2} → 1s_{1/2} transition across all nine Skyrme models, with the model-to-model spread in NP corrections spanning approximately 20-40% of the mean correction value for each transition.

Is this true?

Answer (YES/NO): NO